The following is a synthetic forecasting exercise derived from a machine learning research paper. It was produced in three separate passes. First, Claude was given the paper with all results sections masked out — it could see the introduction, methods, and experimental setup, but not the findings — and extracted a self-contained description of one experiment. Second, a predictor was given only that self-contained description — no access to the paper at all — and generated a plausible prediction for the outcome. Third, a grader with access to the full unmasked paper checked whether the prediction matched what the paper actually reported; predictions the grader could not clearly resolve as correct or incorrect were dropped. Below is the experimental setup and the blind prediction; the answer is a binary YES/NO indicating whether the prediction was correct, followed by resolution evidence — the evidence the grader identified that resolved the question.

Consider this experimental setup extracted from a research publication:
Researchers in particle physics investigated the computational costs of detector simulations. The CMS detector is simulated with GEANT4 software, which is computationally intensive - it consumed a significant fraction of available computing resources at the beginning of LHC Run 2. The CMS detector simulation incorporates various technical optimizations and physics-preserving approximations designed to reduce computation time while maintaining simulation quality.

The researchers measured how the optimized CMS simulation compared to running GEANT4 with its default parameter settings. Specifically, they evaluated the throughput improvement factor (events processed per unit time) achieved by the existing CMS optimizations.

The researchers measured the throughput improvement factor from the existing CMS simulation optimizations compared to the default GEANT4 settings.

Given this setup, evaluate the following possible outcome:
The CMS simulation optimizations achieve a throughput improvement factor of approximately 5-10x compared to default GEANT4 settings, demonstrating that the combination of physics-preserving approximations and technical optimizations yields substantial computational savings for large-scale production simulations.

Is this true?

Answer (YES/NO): NO